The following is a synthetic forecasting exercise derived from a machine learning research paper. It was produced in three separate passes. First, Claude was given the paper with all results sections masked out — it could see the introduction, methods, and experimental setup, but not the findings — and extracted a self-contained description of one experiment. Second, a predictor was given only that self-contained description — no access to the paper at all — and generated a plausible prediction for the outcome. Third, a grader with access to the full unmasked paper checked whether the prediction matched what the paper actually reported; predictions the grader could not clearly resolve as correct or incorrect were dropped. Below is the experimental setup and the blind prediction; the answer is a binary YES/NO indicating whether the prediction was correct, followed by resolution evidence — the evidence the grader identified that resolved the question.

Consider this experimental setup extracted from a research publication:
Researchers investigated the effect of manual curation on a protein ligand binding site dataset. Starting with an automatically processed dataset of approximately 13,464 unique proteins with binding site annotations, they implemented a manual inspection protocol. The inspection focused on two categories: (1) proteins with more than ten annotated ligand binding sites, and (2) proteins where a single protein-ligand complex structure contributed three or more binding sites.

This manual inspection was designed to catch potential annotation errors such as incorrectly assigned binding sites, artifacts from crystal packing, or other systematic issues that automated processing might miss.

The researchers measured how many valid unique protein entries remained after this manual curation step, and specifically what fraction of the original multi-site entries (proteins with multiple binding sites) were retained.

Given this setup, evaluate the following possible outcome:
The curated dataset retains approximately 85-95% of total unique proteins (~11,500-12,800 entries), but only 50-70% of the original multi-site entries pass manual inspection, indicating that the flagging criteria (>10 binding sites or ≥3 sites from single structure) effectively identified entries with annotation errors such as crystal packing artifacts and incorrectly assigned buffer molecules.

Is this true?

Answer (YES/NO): NO